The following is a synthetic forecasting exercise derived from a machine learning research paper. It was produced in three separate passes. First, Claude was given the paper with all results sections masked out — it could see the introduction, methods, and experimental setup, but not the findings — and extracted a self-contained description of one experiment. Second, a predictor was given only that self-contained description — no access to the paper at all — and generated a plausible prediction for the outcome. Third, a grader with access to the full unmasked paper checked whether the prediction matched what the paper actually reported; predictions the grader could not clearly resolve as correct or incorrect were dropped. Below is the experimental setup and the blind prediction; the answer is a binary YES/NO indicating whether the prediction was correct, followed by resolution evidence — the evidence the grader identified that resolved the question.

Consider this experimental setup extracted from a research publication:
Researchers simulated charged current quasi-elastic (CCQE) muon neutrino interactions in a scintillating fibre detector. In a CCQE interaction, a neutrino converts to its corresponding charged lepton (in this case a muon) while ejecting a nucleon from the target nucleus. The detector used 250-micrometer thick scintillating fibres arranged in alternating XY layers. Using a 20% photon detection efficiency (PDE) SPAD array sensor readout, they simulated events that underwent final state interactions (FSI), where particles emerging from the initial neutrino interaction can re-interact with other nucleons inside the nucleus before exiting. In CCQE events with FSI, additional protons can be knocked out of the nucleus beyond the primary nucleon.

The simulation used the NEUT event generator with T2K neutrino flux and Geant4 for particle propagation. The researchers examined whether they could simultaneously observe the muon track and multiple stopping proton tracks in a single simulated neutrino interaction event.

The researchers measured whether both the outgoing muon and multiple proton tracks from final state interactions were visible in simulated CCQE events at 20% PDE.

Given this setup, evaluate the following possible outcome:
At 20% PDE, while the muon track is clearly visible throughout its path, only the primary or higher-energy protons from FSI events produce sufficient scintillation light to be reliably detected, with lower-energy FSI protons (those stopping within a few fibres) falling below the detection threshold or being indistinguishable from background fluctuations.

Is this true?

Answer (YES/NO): NO